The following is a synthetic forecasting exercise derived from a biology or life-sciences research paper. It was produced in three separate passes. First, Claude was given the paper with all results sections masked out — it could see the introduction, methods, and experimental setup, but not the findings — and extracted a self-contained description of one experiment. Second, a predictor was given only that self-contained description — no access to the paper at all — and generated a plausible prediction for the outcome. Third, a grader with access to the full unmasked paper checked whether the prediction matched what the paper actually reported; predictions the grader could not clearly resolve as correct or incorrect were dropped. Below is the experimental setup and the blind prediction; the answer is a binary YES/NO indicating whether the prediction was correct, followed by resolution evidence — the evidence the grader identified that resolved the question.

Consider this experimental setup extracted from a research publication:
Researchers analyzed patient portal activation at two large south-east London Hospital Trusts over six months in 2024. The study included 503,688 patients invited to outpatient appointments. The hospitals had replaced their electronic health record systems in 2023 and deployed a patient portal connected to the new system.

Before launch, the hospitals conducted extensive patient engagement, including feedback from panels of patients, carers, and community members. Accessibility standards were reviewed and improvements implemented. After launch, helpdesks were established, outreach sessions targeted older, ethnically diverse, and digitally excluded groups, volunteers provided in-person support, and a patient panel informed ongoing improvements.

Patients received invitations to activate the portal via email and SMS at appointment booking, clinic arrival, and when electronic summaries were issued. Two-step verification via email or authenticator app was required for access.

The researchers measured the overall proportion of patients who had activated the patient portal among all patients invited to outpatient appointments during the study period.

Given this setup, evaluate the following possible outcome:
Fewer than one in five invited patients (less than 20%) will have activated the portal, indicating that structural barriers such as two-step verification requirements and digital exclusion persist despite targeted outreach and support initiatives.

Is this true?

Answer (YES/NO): NO